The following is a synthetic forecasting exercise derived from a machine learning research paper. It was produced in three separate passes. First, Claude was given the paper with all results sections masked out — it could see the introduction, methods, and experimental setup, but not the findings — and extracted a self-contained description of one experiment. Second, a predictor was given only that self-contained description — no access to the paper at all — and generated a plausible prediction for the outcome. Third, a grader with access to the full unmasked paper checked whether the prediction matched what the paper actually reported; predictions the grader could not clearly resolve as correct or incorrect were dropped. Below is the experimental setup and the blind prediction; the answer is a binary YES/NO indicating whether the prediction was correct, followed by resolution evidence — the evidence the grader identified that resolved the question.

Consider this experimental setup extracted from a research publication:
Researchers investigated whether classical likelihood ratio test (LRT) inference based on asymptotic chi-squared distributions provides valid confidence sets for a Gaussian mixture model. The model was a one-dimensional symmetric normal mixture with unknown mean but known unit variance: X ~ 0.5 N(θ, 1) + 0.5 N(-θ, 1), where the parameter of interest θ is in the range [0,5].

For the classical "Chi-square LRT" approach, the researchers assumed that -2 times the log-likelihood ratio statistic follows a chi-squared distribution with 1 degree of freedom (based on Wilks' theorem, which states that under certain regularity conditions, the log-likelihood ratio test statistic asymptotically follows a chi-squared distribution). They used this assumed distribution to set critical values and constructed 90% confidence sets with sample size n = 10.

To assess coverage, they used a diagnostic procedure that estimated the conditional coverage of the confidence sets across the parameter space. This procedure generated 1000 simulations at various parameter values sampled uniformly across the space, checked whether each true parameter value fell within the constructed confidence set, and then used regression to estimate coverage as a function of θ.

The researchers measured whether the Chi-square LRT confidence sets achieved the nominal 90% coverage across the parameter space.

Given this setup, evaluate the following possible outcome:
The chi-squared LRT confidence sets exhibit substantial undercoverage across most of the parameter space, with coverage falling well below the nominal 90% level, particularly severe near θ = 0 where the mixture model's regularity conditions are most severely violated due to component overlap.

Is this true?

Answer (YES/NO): NO